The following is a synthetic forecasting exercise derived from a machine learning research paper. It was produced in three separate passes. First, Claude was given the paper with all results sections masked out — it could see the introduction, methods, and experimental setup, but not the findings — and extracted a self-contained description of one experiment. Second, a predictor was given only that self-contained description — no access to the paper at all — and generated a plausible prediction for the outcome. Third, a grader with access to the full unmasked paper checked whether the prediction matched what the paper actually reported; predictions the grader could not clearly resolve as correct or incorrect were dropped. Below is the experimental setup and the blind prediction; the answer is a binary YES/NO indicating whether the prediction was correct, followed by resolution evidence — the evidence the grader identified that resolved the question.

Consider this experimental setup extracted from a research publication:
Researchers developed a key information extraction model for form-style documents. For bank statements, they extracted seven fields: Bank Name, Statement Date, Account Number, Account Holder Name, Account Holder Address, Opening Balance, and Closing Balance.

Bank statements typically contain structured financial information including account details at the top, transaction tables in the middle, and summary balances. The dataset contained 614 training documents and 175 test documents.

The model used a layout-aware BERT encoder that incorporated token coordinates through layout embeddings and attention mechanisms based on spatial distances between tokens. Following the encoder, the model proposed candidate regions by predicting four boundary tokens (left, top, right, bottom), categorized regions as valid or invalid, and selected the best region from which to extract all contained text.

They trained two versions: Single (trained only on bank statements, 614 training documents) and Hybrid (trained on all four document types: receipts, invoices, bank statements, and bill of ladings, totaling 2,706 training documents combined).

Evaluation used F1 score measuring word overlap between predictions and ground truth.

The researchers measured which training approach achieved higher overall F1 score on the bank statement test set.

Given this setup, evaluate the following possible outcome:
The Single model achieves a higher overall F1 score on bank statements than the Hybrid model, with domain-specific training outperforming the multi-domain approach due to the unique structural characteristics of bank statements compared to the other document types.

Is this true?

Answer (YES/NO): YES